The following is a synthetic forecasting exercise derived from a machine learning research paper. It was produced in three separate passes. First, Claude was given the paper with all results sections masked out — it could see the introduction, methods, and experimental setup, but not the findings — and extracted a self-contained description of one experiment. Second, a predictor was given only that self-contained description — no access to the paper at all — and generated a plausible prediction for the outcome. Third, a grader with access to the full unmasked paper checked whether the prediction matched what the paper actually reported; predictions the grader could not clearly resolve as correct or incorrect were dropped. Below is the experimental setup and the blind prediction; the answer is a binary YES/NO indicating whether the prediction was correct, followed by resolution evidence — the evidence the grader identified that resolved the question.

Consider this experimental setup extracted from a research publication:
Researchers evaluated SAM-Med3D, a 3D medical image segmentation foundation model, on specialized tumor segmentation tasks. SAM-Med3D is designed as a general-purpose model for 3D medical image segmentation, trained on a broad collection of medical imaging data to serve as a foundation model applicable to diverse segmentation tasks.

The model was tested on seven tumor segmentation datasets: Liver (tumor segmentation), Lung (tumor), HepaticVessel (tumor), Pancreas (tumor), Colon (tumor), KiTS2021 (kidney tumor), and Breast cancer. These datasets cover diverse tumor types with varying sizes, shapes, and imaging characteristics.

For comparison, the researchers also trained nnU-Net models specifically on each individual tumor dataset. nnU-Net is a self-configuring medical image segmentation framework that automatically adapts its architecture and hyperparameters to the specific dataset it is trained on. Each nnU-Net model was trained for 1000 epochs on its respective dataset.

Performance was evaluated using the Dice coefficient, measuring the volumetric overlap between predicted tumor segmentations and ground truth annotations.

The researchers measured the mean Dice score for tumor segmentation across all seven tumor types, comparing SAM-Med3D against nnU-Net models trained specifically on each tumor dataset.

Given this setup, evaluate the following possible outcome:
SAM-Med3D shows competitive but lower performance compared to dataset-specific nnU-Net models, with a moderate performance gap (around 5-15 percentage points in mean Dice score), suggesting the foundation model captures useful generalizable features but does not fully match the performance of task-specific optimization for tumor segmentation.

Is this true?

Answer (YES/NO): NO